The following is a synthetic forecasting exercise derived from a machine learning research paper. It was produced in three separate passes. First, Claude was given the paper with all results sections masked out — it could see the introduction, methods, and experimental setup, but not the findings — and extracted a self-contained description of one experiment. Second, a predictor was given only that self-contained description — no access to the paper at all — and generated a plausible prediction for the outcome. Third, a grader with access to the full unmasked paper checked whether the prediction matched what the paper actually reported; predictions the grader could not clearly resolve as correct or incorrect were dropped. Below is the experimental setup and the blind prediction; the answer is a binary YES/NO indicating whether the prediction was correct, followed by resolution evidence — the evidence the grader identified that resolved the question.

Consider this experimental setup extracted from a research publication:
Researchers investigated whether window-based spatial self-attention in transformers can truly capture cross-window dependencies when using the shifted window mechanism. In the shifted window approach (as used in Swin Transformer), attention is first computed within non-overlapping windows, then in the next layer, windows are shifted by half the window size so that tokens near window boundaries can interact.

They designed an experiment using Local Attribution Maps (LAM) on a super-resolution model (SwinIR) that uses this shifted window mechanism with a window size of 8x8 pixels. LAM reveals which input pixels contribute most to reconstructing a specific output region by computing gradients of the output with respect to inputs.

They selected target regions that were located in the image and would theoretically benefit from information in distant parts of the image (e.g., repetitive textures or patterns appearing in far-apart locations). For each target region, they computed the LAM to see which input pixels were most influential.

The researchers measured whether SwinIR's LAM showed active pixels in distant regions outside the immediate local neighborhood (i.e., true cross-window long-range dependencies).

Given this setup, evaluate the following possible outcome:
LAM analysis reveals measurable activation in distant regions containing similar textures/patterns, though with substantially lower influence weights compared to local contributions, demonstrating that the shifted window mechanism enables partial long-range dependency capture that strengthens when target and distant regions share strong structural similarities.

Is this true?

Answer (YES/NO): NO